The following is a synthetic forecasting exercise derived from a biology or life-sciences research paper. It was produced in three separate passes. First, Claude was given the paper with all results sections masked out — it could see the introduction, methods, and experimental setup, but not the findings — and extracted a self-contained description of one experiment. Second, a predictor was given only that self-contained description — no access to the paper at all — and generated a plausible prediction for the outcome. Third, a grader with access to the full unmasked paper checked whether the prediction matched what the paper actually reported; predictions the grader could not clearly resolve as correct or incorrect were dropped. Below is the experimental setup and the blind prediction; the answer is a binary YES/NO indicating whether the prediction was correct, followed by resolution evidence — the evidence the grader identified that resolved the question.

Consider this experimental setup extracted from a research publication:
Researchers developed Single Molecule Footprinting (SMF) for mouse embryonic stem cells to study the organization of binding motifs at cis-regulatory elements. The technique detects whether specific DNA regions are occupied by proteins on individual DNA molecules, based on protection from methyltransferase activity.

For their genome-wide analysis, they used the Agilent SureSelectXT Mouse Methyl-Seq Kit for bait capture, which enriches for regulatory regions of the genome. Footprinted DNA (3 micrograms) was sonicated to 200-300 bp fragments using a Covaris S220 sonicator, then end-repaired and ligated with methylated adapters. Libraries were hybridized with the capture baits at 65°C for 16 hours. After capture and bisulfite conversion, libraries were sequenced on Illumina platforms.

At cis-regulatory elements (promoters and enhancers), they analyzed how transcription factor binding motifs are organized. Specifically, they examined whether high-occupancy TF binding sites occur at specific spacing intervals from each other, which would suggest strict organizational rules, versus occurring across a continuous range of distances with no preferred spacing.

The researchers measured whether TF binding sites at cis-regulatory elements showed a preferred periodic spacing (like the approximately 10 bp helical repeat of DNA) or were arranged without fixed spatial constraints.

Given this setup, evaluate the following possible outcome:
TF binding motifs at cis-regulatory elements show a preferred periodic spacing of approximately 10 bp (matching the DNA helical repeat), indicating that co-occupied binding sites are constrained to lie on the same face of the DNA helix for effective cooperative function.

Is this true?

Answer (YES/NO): NO